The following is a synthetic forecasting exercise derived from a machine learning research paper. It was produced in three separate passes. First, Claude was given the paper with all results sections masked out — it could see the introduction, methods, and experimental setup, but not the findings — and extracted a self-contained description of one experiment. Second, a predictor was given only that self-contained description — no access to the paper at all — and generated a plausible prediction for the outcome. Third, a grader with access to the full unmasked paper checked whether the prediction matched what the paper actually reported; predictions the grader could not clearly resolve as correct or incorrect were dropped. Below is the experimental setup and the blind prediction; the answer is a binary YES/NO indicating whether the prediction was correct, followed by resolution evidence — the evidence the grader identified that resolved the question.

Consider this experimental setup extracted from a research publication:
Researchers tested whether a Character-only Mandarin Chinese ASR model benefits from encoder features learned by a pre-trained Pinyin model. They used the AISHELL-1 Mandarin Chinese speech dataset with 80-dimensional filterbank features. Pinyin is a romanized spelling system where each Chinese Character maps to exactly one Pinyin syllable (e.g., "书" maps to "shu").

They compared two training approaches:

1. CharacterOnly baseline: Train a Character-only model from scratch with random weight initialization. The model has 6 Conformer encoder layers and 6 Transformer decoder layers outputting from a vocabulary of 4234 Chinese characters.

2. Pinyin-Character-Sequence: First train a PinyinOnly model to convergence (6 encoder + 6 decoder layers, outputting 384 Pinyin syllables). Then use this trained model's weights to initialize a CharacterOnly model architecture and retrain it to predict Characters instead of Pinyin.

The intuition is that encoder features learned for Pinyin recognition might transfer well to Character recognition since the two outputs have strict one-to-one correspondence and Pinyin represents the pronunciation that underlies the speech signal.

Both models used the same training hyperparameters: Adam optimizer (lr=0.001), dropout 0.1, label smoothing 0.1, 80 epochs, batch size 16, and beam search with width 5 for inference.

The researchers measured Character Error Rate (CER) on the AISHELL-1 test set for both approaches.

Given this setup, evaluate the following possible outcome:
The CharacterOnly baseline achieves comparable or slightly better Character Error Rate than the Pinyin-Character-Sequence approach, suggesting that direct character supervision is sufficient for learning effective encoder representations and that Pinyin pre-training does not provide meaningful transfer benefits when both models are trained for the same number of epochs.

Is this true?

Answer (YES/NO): NO